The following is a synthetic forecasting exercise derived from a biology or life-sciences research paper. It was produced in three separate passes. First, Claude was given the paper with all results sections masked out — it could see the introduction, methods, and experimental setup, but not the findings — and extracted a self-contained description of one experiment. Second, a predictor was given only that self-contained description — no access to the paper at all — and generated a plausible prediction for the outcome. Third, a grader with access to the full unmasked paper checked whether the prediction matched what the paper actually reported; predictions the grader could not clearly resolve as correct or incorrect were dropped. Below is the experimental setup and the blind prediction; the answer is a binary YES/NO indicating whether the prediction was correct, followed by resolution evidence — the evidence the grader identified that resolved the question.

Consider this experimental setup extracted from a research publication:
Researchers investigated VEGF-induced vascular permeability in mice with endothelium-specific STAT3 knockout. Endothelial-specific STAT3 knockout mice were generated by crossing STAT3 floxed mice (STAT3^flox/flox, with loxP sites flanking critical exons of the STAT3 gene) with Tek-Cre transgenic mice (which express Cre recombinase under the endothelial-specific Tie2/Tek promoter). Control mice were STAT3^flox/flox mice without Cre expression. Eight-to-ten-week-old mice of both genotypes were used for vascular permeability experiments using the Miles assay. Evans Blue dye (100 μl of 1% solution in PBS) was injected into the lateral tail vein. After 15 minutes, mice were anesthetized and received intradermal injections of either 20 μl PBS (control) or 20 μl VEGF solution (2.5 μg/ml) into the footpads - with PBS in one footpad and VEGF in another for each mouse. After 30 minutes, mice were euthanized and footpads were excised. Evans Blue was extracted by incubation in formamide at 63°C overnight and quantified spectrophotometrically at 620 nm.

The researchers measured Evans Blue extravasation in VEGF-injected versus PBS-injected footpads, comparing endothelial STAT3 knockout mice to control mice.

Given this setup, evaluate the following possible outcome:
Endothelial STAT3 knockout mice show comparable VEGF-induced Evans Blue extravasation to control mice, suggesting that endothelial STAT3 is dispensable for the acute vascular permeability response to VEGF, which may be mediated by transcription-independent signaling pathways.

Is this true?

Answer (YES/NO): NO